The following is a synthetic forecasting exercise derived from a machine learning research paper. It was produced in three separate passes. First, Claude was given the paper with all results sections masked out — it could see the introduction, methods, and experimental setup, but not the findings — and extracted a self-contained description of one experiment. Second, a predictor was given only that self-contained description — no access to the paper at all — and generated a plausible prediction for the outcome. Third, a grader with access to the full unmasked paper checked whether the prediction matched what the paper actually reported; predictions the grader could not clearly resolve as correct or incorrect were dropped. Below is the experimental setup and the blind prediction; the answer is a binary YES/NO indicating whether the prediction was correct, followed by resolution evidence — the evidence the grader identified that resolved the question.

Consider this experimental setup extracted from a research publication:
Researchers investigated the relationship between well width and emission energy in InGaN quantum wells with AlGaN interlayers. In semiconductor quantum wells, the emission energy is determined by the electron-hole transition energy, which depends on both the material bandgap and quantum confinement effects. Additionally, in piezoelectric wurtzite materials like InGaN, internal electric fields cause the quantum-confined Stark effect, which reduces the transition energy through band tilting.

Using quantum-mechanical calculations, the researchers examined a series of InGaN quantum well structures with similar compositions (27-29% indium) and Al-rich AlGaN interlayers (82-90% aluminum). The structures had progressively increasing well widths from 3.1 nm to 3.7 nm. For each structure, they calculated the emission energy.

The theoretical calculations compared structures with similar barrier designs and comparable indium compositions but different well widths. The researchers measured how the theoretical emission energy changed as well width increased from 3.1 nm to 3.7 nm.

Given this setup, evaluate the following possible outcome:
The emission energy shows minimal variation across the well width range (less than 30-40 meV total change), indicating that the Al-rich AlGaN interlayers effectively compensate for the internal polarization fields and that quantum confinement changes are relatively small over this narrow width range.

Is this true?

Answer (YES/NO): NO